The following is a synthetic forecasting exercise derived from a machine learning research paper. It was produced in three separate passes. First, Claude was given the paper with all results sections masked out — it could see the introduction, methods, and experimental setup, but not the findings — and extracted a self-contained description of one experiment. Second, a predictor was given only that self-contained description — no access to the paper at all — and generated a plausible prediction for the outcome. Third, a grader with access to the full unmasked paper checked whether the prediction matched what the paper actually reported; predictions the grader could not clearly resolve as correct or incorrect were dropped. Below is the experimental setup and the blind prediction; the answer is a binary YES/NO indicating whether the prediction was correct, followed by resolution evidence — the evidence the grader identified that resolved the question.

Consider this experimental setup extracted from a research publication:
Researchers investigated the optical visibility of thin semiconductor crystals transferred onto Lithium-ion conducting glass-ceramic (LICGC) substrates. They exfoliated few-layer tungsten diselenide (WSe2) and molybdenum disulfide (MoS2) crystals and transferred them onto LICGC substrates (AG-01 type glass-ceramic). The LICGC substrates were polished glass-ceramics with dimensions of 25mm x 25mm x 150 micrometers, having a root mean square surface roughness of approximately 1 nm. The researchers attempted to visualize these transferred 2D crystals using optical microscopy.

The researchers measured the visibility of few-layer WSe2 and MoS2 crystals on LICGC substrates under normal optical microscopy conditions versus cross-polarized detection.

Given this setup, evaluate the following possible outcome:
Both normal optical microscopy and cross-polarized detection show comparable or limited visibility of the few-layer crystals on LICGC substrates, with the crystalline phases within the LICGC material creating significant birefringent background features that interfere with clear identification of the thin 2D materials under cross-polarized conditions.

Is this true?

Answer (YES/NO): NO